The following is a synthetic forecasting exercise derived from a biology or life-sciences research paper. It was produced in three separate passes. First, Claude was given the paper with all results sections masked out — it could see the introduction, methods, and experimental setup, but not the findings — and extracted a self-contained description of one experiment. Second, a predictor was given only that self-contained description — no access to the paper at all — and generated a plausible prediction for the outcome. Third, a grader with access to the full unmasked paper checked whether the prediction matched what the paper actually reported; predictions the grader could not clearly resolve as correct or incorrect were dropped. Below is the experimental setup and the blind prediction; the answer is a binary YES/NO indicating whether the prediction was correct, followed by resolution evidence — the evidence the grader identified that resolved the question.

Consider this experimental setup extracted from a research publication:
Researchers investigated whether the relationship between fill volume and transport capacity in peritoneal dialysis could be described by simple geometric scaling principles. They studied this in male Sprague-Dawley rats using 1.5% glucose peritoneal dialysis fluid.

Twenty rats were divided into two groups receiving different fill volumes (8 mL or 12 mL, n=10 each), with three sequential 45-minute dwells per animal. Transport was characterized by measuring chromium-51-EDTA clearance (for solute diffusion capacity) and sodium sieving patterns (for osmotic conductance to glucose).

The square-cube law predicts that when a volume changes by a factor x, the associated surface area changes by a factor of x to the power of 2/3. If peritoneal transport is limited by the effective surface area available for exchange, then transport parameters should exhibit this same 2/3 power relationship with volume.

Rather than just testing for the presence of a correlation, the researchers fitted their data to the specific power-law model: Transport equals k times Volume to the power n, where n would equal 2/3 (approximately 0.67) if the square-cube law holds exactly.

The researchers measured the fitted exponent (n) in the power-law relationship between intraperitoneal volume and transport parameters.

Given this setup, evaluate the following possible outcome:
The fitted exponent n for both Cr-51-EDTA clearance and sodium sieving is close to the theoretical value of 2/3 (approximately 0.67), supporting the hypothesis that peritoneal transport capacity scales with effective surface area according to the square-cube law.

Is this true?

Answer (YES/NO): YES